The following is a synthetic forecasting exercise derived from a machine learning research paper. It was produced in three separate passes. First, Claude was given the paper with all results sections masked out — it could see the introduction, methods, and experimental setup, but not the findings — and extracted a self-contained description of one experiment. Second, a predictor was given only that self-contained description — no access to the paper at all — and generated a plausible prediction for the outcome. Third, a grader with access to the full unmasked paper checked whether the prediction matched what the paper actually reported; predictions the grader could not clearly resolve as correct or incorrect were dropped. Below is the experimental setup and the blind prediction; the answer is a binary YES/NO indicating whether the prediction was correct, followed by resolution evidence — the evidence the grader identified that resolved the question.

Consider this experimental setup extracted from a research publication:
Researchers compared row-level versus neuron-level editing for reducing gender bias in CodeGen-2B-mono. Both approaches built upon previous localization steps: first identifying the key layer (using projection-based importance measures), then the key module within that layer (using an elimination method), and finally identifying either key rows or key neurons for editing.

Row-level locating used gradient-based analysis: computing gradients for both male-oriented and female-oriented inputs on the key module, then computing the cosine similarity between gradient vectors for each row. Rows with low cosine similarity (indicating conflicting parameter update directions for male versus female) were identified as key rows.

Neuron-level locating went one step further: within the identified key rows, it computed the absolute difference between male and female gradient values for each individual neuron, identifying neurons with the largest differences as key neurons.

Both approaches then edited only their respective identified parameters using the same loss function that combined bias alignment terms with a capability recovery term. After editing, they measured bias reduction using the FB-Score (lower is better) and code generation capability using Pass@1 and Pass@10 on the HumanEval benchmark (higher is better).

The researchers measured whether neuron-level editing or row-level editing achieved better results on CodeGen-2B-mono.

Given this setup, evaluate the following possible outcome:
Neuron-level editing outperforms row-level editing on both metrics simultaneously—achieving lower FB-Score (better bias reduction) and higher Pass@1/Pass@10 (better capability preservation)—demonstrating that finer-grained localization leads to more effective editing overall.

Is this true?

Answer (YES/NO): NO